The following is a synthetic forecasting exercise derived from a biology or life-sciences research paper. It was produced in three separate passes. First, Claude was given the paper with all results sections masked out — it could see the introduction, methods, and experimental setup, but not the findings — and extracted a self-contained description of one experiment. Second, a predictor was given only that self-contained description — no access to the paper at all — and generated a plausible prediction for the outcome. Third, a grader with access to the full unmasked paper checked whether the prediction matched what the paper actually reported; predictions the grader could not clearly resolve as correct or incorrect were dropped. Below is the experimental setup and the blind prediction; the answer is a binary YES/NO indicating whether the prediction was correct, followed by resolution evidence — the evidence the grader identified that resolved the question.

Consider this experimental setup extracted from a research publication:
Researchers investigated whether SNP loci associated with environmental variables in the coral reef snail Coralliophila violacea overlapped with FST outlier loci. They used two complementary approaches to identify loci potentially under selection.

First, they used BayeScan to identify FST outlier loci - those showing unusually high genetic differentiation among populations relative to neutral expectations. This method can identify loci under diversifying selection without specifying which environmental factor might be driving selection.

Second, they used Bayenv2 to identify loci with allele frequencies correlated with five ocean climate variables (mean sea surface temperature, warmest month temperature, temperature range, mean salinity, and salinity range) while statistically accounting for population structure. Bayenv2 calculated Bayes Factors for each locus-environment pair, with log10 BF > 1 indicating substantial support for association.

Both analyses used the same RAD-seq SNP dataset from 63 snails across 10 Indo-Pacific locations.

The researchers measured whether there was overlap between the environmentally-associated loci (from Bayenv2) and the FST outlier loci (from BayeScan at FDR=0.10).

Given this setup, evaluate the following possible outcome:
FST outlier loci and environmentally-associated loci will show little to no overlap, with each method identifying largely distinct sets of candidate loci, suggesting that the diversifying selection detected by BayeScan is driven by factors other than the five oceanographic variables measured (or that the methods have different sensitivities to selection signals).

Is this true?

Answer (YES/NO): YES